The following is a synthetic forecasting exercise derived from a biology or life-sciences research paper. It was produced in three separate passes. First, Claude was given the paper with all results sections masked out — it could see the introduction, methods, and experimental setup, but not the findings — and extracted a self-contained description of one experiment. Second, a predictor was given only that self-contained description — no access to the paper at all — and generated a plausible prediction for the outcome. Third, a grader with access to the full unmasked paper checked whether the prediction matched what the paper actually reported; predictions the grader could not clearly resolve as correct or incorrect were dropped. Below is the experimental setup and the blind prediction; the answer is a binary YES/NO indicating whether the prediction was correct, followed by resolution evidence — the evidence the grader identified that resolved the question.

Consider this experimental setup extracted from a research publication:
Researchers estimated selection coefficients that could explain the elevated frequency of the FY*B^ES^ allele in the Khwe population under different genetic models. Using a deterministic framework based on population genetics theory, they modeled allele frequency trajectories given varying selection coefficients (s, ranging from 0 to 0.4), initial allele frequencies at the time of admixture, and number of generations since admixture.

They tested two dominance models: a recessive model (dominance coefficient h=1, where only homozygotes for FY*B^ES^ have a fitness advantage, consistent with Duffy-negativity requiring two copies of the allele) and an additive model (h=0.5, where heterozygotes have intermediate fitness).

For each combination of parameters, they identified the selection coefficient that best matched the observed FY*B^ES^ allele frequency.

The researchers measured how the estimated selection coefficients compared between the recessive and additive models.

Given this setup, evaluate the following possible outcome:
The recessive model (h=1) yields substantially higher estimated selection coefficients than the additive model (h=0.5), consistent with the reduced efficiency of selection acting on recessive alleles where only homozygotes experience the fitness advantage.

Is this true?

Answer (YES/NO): NO